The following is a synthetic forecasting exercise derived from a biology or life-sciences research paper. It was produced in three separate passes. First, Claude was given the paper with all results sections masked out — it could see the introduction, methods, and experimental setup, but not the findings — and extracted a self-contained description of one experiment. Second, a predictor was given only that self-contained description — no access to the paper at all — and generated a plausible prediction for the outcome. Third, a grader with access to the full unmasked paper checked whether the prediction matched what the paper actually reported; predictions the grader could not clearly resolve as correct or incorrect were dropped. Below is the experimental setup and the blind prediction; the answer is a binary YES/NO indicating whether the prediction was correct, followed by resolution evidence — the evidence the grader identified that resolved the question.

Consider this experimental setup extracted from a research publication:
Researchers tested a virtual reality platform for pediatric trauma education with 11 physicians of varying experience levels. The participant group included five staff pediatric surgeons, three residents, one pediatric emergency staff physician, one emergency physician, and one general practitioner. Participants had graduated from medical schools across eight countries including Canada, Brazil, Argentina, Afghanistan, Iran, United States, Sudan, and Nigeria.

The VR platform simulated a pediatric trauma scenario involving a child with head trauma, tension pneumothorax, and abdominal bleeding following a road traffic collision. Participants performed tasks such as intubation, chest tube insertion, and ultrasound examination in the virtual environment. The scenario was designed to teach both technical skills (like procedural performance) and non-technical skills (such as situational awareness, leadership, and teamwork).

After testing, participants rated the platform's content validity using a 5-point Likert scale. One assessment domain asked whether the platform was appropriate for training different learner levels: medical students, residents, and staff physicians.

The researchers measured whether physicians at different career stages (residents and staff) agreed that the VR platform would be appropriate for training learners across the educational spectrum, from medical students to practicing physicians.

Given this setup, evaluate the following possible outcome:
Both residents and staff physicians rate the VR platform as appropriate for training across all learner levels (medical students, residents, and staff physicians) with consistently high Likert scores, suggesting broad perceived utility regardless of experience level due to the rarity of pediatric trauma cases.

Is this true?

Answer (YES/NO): YES